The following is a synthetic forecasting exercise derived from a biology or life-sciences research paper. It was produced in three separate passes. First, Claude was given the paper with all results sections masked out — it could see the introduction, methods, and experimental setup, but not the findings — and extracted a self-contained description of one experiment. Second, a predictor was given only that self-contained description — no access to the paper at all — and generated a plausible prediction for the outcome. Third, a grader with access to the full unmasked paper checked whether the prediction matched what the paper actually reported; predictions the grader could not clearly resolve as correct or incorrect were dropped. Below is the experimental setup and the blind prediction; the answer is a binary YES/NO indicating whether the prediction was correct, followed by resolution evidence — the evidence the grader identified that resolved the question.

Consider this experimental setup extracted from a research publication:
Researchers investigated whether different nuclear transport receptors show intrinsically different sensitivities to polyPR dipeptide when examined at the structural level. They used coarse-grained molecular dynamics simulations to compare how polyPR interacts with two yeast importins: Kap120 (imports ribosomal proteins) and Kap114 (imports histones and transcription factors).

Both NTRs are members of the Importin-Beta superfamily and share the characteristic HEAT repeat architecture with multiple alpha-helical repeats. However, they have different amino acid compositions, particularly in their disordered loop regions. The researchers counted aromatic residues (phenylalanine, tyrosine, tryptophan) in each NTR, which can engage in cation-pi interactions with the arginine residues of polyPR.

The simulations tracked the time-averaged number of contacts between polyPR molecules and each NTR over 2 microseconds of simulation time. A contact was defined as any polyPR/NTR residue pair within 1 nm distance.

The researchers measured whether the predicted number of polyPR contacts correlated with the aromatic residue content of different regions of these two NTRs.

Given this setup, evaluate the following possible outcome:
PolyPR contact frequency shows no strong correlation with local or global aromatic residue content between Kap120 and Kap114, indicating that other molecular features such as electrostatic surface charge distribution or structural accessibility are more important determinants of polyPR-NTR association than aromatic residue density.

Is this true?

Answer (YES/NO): YES